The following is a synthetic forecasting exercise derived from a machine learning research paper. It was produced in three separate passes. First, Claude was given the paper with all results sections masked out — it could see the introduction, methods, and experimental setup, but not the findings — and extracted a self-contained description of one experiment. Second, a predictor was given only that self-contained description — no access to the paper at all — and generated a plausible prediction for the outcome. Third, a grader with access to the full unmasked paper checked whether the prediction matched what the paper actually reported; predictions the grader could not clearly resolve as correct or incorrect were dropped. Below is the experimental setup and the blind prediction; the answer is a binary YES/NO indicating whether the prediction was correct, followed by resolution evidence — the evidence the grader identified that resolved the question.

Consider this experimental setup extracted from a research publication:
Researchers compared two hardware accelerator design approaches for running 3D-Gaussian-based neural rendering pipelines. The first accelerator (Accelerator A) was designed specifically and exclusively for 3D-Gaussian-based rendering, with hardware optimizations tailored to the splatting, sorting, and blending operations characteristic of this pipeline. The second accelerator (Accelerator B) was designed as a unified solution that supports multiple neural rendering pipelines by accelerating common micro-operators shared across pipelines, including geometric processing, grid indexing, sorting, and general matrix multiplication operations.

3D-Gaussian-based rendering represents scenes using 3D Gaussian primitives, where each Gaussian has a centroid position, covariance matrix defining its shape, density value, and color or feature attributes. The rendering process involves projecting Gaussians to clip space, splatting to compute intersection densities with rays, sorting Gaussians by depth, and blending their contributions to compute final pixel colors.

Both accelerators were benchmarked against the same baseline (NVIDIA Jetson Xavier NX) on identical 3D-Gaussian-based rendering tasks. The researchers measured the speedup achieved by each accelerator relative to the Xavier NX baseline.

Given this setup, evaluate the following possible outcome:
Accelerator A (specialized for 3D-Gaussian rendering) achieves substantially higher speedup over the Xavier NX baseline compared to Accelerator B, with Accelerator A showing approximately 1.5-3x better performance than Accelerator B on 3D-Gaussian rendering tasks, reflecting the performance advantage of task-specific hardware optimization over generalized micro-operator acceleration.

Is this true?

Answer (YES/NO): NO